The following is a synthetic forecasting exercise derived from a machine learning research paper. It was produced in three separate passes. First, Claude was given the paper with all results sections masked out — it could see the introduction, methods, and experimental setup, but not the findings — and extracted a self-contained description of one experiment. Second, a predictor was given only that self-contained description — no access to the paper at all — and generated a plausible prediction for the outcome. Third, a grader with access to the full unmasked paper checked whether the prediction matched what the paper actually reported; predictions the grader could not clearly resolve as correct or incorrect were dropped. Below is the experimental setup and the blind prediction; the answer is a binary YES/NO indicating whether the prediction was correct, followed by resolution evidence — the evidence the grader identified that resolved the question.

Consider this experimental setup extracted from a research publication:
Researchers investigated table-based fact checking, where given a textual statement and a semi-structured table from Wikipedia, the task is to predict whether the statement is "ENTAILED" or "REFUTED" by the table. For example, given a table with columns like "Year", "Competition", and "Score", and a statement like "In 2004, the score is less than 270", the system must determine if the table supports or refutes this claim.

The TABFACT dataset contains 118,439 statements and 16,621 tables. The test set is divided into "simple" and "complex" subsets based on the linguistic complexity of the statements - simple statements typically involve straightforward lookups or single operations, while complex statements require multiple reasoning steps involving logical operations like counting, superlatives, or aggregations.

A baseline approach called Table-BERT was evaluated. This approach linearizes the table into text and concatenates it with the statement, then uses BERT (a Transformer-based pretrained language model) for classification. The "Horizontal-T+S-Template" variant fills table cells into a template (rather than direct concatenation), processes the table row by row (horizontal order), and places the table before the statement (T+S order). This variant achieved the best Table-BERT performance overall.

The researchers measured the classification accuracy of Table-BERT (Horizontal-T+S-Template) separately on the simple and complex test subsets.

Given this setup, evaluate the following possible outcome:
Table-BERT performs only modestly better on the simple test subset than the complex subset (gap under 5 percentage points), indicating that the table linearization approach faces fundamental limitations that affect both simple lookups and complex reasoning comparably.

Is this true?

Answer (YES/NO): NO